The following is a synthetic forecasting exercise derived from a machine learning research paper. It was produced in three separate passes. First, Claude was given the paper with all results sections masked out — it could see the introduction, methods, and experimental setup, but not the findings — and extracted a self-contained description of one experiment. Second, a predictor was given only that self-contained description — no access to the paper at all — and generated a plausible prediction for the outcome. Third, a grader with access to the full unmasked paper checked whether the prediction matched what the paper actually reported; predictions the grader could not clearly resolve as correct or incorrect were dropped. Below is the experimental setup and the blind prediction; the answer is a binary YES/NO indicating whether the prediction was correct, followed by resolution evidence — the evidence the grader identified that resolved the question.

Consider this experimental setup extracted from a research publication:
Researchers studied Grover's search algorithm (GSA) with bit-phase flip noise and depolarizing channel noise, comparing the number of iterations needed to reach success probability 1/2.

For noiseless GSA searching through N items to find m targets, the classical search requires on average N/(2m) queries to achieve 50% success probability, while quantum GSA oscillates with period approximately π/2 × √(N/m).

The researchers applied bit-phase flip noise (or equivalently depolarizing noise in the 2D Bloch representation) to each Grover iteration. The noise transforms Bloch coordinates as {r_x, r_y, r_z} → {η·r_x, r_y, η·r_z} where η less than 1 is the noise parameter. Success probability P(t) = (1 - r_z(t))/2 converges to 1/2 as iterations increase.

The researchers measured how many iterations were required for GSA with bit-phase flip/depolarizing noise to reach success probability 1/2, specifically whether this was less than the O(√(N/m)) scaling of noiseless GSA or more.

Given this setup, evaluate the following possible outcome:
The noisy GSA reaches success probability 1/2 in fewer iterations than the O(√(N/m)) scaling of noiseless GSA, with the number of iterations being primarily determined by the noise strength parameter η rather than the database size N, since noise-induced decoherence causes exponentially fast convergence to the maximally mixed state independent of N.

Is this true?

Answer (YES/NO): NO